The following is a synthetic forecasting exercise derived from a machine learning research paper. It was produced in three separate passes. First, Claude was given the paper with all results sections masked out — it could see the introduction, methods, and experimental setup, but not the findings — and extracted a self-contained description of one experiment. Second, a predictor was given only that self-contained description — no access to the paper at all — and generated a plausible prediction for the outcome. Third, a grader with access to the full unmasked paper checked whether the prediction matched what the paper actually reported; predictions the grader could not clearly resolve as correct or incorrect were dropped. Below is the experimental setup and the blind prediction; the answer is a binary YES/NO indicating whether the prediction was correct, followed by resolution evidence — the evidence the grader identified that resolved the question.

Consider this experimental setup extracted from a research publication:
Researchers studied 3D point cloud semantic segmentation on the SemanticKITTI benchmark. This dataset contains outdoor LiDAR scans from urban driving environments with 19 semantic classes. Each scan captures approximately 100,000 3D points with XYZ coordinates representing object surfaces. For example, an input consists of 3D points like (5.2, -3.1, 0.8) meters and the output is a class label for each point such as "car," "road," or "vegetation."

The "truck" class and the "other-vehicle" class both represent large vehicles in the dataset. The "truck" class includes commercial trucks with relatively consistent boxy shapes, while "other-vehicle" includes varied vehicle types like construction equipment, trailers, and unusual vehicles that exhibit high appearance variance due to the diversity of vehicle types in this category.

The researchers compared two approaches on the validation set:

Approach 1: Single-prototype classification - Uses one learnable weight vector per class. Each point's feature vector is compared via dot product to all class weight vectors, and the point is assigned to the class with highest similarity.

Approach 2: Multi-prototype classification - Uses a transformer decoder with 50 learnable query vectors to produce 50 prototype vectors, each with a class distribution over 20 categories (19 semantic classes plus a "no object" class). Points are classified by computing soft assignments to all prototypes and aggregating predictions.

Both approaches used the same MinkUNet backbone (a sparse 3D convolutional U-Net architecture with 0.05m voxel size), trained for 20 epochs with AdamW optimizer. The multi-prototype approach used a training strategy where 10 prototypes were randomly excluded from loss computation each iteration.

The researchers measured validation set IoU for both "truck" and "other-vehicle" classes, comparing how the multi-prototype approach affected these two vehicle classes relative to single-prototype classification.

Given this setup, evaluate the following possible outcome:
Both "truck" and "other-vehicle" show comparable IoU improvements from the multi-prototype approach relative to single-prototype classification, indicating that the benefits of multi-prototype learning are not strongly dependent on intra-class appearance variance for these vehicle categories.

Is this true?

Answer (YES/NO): NO